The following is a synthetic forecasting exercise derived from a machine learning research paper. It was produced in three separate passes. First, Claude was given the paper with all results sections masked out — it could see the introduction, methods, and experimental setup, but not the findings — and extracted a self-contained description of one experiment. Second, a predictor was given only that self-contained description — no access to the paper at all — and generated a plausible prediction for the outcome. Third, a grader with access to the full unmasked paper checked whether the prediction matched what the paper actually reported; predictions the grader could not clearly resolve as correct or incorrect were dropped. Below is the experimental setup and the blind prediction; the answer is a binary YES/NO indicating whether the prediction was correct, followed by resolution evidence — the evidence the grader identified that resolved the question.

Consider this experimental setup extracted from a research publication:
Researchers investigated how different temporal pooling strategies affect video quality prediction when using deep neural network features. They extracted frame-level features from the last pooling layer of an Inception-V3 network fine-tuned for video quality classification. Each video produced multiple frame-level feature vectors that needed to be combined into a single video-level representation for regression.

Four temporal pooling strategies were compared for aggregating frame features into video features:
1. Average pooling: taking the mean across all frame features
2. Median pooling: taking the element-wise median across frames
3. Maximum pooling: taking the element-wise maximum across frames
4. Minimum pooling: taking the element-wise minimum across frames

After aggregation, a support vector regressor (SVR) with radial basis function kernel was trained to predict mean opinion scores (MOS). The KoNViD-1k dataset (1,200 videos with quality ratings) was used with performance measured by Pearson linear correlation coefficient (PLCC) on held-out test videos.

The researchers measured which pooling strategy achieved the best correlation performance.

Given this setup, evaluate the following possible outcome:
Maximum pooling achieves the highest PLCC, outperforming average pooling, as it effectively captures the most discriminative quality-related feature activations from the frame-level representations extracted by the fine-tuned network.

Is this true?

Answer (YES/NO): NO